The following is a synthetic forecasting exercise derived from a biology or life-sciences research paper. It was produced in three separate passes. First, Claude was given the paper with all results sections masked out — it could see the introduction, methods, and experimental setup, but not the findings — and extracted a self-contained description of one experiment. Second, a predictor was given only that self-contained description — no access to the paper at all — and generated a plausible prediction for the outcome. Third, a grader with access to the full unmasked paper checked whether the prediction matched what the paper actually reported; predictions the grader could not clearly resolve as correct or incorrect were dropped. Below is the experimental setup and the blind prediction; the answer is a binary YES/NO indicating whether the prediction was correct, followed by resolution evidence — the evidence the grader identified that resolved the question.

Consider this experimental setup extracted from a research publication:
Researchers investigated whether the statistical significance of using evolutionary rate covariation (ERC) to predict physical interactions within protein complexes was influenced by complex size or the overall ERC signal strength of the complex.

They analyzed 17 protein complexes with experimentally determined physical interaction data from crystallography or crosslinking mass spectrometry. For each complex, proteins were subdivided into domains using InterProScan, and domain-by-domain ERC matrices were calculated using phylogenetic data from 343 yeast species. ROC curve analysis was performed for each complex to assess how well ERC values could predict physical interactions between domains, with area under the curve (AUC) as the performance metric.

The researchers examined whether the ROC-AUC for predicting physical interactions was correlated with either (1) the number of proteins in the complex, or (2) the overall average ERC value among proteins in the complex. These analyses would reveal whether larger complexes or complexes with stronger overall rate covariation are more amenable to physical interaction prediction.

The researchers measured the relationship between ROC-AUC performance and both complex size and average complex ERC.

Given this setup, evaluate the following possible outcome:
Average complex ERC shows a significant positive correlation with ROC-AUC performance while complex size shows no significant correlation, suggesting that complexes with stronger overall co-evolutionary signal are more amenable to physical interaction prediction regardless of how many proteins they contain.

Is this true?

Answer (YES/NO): NO